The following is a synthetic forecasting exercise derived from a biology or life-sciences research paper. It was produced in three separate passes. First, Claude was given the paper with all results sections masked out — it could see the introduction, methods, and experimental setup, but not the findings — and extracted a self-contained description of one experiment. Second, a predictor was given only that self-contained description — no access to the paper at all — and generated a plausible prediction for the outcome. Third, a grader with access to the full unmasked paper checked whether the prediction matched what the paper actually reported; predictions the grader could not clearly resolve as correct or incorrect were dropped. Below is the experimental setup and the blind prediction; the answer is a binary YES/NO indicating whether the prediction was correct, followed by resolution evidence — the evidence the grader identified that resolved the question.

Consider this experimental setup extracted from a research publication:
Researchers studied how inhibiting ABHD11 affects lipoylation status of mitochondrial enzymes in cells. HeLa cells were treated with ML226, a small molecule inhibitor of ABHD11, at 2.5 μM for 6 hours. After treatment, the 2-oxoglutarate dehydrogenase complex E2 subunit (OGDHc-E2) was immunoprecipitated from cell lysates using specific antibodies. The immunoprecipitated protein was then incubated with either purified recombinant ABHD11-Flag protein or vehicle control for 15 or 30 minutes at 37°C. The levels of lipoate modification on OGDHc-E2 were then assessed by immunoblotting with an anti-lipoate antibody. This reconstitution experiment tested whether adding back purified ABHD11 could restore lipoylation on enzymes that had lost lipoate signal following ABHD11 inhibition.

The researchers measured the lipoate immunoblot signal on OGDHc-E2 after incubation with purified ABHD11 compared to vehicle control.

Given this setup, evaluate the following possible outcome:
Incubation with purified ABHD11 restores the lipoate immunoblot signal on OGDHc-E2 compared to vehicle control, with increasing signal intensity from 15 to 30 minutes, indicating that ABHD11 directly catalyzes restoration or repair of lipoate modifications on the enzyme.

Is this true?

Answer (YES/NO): YES